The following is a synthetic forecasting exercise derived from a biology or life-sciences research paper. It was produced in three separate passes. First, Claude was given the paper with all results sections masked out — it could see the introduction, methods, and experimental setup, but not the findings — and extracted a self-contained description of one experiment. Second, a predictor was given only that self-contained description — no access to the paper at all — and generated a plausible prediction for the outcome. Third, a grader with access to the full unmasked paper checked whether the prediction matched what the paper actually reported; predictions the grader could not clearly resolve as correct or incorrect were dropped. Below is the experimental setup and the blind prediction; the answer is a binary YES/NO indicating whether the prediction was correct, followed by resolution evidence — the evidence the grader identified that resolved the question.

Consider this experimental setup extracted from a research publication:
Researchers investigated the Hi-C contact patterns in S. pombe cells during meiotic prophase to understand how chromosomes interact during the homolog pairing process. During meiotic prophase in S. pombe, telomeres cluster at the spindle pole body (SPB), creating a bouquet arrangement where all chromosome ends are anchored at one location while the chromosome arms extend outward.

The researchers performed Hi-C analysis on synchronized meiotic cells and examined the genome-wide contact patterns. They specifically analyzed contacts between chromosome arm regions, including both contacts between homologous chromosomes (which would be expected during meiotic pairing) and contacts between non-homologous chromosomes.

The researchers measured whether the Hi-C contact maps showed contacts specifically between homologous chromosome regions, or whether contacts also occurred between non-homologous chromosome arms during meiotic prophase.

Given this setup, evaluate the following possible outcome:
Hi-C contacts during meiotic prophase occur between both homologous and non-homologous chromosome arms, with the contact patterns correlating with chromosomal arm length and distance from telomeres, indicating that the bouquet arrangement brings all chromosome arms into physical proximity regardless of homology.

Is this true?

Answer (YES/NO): YES